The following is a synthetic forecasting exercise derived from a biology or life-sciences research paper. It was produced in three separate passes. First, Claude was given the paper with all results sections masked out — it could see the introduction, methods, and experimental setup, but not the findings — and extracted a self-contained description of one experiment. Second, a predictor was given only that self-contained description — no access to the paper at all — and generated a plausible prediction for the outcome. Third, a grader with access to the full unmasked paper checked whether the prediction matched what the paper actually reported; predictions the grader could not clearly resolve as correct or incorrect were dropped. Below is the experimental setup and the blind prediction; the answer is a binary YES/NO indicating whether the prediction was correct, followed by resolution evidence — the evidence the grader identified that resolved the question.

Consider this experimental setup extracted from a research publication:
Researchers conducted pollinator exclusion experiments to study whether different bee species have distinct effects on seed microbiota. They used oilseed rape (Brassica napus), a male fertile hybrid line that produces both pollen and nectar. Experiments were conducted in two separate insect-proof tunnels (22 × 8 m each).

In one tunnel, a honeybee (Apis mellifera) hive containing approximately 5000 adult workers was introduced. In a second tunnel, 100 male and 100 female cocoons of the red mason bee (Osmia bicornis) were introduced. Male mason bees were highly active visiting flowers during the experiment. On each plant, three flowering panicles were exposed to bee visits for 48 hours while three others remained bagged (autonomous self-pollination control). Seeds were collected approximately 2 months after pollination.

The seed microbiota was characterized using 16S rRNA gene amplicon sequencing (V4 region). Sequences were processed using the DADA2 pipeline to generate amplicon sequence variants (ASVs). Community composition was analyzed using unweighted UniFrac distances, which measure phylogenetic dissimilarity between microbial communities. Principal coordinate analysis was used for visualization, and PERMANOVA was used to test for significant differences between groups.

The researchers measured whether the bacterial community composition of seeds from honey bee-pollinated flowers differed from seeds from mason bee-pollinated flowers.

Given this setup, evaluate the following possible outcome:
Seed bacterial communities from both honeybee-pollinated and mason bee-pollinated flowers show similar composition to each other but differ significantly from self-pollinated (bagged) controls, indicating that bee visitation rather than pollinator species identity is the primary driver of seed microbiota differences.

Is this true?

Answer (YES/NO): NO